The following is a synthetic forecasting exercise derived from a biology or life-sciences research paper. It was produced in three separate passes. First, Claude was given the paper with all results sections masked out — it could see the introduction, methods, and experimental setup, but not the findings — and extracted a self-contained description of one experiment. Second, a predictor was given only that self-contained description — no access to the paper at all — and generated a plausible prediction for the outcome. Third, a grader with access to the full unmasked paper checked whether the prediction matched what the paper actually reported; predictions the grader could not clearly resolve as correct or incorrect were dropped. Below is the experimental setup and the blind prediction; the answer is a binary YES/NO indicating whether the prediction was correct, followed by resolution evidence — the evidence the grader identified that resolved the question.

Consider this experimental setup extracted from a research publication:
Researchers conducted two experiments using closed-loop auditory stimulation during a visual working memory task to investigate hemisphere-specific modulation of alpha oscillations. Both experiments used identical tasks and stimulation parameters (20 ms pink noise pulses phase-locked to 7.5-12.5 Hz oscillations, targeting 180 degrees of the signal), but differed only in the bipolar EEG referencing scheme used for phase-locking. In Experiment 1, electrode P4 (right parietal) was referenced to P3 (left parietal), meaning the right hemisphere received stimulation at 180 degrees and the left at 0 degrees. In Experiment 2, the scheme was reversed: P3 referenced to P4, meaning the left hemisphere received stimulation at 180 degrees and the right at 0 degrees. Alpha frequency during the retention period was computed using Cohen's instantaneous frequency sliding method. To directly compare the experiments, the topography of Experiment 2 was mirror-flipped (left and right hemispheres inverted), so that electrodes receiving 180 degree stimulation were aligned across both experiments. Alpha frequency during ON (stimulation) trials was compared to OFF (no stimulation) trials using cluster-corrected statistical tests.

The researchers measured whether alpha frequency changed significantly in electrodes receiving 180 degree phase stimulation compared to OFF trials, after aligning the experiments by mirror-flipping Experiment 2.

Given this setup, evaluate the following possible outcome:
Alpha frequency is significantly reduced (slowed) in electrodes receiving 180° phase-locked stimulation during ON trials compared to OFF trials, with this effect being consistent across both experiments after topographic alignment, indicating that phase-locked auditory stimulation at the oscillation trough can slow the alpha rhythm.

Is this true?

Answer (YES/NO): NO